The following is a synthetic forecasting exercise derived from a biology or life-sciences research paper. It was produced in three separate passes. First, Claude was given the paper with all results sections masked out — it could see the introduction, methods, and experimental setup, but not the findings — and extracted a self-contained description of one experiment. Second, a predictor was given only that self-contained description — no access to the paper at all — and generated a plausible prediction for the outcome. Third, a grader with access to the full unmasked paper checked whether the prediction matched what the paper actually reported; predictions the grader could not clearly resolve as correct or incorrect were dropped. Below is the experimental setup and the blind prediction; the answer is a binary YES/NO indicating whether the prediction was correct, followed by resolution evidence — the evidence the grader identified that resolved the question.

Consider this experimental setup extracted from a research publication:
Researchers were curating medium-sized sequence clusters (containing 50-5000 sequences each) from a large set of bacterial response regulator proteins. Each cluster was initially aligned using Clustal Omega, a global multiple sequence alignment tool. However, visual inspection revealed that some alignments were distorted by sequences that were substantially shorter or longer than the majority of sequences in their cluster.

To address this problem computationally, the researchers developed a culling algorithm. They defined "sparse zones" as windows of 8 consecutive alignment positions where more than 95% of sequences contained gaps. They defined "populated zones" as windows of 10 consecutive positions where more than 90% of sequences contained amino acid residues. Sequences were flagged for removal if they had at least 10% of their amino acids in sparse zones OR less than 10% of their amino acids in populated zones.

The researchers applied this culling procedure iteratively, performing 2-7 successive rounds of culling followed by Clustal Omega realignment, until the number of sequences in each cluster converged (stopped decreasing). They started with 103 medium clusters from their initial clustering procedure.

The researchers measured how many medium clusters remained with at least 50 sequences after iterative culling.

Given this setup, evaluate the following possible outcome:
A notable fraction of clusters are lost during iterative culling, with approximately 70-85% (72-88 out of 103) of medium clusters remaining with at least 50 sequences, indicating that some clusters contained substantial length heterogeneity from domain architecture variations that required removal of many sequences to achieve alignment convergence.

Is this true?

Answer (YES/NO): NO